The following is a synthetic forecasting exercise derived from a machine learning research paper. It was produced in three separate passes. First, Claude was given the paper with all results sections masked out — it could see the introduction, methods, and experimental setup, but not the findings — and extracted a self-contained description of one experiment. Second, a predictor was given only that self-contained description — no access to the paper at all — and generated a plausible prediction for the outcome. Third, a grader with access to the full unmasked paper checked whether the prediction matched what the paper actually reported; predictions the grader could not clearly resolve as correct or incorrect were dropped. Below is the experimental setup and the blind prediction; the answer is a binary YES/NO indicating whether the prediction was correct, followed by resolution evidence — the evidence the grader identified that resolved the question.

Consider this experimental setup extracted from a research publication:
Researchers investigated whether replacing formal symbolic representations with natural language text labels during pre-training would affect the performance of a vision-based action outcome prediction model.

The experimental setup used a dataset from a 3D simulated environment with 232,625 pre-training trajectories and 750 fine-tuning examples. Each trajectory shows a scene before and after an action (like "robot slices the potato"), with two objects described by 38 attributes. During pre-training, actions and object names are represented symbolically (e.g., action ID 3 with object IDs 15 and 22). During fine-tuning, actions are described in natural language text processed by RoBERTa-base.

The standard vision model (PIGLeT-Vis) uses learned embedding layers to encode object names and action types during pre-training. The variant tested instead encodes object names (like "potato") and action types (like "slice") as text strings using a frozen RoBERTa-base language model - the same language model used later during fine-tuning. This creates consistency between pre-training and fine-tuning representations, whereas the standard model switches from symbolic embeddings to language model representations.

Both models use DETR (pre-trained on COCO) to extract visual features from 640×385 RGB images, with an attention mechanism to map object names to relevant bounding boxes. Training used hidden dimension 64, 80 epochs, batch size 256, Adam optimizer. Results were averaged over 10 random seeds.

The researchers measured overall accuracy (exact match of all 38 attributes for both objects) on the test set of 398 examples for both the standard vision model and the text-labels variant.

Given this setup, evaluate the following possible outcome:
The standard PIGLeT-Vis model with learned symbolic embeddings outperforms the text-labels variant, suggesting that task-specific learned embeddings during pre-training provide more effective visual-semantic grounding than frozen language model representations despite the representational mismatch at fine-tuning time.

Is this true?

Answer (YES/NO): NO